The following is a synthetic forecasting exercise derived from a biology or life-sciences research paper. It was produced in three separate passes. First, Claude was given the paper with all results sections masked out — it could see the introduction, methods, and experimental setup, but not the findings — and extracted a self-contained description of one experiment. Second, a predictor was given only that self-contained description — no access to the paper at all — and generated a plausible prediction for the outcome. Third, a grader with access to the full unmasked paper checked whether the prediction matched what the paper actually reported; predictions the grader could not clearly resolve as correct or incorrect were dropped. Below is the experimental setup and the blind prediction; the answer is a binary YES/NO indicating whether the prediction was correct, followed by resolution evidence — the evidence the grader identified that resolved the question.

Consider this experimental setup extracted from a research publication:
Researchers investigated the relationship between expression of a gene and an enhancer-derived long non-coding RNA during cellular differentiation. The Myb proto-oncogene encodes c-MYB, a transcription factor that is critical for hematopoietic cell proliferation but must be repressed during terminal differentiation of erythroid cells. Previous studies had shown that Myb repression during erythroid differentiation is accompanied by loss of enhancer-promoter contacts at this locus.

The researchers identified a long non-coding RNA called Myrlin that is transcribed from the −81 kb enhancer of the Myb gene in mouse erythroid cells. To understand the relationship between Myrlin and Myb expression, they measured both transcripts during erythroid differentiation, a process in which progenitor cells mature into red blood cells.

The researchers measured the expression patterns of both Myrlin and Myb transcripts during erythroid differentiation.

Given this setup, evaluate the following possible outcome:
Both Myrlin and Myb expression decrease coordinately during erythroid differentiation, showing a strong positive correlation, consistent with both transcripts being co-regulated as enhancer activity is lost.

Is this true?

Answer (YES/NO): YES